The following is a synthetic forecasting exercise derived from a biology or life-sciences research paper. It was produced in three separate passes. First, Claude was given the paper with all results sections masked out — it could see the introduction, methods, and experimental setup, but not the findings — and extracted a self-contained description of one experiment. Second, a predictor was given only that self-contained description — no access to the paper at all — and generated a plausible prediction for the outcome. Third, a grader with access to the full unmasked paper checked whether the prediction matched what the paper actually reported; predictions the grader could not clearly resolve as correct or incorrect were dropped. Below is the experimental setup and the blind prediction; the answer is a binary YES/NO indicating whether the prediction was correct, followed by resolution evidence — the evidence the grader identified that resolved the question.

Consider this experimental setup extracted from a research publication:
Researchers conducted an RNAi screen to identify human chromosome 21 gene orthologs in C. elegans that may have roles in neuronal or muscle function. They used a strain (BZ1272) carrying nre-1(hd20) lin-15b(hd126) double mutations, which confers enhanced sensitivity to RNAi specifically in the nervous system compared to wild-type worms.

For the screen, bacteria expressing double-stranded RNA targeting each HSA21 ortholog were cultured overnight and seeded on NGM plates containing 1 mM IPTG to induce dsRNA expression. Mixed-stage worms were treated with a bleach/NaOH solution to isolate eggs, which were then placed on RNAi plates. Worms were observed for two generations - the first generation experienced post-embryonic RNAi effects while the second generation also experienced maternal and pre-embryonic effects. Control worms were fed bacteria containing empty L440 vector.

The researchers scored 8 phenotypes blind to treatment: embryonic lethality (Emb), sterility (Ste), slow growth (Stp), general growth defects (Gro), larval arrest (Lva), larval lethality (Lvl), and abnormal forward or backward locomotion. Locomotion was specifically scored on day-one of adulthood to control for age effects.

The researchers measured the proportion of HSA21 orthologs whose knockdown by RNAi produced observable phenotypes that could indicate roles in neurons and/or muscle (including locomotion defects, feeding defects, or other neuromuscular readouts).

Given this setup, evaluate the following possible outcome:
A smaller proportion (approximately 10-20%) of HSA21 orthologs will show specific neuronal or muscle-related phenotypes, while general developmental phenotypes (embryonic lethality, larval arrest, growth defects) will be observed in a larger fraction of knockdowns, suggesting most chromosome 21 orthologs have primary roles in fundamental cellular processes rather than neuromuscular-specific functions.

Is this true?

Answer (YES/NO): NO